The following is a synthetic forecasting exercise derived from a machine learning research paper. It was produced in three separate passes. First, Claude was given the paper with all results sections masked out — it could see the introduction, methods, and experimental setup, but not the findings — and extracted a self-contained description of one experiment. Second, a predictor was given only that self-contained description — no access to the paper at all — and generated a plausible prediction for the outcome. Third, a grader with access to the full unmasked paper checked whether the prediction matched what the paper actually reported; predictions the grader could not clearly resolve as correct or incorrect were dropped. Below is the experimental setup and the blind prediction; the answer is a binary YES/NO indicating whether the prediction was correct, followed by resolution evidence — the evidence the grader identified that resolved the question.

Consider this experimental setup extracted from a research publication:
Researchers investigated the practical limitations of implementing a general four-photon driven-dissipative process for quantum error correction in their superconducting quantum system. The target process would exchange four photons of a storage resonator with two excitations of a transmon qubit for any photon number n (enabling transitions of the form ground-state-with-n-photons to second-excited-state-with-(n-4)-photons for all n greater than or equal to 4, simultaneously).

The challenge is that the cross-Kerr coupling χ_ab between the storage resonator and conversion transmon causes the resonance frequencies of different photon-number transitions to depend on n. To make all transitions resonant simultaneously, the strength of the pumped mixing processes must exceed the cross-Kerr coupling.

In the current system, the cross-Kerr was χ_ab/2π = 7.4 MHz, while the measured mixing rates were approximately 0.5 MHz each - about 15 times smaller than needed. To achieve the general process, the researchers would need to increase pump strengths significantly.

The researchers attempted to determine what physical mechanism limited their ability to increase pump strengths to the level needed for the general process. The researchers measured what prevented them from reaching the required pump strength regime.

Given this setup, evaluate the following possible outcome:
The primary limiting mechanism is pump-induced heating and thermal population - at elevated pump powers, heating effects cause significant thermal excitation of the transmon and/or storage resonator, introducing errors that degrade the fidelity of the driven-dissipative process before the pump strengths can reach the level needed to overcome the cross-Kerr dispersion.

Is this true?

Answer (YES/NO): NO